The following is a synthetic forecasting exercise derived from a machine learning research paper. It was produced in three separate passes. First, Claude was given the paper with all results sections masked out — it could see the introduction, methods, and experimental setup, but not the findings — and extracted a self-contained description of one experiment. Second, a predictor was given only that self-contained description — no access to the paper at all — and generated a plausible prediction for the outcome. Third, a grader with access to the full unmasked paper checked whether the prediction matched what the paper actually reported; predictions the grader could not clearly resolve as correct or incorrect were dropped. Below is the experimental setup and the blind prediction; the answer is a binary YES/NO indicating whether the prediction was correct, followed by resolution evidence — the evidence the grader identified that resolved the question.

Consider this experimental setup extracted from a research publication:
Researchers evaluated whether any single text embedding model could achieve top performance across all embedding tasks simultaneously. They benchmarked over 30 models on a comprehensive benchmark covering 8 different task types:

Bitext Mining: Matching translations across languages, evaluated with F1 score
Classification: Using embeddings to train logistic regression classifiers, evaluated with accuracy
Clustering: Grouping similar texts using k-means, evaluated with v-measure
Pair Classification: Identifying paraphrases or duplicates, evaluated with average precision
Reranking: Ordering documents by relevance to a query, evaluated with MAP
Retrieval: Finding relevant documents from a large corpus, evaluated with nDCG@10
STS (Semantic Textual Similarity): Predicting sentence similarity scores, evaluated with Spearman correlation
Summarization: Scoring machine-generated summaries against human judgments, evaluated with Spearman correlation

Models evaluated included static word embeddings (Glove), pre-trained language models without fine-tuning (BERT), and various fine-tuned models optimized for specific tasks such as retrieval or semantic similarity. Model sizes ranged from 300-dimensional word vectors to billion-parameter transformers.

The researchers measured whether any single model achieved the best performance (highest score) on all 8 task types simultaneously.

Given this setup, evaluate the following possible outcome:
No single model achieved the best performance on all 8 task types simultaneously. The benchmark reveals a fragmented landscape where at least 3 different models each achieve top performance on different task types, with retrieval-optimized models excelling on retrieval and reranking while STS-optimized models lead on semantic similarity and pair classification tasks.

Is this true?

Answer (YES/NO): NO